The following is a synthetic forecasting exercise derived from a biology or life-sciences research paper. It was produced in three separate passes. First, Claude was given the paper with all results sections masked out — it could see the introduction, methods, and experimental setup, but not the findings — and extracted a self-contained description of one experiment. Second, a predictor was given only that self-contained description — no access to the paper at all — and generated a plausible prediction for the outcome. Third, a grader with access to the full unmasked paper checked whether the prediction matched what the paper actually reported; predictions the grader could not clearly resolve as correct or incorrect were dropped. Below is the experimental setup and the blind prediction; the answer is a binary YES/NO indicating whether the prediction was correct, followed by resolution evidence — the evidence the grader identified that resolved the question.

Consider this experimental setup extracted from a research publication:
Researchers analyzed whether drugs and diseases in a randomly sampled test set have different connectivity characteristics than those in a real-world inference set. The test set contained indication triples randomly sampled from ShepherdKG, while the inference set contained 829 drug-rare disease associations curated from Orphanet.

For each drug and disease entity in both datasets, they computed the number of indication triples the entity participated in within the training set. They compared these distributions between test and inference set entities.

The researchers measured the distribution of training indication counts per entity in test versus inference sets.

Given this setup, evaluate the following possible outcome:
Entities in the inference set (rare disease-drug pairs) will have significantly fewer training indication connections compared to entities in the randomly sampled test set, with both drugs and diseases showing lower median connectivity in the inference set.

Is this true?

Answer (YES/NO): YES